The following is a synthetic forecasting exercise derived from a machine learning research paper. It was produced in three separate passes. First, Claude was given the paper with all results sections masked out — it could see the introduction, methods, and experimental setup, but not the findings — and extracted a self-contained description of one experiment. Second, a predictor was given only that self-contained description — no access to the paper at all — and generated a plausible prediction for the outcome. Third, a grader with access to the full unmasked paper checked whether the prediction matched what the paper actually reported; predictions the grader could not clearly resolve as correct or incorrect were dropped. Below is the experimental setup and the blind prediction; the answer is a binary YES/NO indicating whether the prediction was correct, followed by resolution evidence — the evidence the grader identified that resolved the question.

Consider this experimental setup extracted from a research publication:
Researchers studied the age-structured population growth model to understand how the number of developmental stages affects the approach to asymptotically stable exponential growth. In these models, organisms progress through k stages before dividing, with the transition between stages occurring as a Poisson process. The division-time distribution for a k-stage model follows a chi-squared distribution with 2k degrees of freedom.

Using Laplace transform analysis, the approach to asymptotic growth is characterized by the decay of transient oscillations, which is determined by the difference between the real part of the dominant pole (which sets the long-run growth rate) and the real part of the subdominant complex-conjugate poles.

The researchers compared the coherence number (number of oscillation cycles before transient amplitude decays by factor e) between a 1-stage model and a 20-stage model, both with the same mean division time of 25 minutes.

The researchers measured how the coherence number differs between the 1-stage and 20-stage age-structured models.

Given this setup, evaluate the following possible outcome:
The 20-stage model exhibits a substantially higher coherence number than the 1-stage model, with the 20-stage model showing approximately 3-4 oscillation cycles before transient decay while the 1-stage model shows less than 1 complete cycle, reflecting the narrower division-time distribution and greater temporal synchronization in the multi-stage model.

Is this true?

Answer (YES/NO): NO